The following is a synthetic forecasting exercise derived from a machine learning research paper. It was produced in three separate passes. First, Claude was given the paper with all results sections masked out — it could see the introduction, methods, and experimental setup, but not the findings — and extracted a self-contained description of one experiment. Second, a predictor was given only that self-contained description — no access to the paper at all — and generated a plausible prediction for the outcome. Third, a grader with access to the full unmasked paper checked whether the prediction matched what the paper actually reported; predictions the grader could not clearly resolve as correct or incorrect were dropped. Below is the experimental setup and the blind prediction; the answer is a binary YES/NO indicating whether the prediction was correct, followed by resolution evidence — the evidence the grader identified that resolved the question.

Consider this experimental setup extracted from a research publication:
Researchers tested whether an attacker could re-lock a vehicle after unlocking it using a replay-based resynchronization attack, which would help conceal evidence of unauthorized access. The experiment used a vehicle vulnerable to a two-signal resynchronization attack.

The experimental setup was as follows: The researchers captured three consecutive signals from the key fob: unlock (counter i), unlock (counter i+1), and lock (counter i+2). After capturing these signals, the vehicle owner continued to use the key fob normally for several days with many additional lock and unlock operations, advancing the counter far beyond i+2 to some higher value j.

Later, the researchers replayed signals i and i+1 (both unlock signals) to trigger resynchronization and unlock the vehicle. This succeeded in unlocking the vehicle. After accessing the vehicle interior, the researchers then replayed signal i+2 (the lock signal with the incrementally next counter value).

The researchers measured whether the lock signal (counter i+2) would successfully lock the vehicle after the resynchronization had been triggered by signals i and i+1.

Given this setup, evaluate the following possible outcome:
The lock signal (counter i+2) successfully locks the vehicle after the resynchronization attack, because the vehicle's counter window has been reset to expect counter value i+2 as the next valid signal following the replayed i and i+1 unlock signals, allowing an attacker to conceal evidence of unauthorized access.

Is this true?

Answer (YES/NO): YES